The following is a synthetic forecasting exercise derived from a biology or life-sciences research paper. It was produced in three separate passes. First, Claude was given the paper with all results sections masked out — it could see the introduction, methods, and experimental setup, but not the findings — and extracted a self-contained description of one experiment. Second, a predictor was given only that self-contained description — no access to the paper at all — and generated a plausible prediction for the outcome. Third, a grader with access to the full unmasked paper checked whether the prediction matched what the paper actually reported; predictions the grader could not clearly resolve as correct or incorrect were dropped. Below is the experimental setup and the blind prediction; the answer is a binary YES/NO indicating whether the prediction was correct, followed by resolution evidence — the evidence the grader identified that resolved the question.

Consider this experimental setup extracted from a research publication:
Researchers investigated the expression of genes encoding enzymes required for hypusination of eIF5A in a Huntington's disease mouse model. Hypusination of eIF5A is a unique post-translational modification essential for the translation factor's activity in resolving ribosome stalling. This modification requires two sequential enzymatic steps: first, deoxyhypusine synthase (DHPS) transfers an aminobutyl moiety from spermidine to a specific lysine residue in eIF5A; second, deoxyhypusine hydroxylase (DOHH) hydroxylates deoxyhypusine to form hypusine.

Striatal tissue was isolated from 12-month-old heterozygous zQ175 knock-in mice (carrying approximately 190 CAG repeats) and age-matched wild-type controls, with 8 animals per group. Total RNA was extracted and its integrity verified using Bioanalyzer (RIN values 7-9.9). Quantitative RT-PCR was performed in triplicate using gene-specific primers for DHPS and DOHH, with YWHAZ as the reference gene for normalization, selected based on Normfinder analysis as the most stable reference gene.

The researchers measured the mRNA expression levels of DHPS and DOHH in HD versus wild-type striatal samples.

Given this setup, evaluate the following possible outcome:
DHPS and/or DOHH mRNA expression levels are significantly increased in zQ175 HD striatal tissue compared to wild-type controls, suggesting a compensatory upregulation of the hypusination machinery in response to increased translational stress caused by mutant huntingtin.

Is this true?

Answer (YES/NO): NO